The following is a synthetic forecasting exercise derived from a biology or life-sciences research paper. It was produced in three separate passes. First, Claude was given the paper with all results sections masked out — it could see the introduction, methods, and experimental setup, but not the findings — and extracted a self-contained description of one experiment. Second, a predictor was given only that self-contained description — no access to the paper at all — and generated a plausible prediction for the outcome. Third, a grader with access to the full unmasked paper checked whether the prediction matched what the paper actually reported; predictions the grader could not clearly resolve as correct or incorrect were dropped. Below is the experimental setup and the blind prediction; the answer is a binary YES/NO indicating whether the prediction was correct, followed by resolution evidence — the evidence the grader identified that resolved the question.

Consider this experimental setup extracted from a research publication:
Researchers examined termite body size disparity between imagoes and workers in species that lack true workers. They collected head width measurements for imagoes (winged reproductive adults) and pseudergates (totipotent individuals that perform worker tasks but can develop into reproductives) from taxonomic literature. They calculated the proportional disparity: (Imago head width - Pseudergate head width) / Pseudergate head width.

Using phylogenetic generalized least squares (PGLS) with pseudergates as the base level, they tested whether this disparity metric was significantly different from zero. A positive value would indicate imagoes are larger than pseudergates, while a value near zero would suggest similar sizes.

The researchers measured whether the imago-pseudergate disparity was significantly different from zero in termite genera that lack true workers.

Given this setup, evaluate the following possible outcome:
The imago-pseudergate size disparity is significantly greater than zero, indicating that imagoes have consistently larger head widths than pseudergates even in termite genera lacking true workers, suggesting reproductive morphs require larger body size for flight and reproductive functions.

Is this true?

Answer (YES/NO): NO